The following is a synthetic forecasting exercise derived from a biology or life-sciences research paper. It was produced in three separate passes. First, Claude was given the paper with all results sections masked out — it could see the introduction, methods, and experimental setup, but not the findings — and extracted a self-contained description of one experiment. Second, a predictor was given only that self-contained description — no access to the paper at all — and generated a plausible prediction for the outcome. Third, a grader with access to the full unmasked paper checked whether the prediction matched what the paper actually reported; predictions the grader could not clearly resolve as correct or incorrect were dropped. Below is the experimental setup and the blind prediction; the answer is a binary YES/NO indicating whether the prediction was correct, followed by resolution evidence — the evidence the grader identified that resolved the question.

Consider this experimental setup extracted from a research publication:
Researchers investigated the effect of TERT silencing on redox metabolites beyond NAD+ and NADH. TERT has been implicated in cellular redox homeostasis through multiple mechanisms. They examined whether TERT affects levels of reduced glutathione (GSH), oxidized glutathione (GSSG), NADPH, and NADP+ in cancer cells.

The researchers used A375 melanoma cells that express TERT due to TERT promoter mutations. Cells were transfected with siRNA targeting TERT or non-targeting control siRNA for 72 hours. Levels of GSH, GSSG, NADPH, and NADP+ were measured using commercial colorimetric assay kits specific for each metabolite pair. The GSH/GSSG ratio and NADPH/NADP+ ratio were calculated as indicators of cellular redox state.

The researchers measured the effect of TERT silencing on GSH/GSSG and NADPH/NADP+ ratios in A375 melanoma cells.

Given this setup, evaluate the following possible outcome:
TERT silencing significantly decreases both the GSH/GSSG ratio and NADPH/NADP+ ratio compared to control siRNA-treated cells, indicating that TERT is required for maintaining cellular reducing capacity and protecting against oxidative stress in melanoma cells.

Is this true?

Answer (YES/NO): YES